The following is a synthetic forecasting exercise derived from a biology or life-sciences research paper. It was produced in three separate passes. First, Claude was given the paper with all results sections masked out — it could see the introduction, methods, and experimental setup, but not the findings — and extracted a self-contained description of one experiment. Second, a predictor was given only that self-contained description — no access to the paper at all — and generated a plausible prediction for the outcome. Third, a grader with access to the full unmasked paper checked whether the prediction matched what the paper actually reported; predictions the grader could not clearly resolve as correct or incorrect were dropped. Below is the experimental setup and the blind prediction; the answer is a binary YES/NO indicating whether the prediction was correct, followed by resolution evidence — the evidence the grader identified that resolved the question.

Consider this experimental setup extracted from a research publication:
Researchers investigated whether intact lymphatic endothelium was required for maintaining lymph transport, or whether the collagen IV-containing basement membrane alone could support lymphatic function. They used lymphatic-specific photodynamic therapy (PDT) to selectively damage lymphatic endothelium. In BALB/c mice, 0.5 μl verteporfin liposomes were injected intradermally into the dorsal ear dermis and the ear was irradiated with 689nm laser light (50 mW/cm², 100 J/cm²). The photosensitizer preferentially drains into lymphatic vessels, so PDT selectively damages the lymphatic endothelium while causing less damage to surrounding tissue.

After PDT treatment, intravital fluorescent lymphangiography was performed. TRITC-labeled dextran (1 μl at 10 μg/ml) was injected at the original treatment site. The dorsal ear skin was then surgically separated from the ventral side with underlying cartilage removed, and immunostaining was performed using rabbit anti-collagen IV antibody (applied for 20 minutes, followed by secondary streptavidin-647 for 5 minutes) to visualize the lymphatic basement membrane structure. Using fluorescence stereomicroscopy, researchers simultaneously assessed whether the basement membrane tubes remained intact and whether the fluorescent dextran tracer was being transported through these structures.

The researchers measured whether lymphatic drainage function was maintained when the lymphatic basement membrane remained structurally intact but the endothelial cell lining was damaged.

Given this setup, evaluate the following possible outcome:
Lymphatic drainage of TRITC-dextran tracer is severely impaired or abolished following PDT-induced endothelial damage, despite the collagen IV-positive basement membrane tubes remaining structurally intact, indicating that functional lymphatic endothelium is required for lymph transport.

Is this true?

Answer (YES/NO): NO